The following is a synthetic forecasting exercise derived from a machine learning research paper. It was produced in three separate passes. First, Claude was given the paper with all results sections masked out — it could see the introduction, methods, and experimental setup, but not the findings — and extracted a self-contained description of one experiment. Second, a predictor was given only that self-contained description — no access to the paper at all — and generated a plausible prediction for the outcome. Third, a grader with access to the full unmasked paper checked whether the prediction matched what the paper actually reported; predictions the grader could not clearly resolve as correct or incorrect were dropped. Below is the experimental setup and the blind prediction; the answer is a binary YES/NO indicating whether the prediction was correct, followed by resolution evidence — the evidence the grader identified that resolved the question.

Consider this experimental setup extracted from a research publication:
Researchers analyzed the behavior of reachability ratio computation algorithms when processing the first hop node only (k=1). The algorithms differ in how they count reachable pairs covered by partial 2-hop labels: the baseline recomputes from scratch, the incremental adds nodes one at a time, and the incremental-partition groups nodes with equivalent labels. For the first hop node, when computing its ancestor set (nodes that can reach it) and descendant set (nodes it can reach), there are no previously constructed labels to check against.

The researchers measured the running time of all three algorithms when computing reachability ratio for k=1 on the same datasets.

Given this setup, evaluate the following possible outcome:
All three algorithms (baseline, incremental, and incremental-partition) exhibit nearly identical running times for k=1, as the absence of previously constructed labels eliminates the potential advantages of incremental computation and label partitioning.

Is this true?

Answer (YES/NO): YES